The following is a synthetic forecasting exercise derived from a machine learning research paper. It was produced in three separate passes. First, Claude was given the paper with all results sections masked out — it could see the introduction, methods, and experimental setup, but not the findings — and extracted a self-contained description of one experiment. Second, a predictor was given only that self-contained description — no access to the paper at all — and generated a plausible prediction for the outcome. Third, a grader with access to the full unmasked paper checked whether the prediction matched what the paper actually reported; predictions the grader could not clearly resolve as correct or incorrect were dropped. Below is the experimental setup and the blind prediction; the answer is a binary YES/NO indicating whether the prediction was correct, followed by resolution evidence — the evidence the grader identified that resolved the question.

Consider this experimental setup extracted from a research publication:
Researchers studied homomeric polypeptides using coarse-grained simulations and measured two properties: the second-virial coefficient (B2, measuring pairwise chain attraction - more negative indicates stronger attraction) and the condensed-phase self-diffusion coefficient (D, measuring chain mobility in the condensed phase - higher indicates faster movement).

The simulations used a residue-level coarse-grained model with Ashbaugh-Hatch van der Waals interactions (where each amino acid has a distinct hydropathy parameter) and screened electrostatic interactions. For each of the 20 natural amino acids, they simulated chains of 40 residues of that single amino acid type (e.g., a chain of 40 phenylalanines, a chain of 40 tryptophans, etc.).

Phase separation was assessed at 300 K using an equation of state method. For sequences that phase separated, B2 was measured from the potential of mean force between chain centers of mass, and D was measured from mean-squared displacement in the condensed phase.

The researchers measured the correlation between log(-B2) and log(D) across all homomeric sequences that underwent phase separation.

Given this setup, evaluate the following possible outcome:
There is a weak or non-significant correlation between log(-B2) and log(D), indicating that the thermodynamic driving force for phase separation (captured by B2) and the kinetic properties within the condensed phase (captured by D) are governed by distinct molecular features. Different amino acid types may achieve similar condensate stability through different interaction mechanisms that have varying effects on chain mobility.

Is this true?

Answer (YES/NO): NO